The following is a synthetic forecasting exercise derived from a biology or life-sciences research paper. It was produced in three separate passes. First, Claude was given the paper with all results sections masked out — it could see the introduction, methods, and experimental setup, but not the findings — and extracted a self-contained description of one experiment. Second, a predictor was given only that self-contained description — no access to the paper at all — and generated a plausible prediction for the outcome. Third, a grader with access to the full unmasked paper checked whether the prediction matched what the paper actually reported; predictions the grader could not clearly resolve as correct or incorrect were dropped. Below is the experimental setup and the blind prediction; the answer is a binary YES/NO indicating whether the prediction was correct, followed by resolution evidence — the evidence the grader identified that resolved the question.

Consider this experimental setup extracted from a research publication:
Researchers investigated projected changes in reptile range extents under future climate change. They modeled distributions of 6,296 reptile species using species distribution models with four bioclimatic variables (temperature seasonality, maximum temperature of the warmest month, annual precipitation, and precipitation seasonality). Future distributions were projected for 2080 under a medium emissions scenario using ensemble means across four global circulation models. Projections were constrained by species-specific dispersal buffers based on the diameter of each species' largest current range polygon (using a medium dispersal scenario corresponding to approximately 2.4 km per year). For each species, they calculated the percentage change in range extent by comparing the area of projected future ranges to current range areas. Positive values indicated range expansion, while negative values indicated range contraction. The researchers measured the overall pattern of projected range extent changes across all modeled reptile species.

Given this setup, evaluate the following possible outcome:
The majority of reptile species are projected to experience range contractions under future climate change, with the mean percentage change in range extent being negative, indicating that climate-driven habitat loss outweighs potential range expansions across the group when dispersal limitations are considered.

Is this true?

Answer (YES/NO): YES